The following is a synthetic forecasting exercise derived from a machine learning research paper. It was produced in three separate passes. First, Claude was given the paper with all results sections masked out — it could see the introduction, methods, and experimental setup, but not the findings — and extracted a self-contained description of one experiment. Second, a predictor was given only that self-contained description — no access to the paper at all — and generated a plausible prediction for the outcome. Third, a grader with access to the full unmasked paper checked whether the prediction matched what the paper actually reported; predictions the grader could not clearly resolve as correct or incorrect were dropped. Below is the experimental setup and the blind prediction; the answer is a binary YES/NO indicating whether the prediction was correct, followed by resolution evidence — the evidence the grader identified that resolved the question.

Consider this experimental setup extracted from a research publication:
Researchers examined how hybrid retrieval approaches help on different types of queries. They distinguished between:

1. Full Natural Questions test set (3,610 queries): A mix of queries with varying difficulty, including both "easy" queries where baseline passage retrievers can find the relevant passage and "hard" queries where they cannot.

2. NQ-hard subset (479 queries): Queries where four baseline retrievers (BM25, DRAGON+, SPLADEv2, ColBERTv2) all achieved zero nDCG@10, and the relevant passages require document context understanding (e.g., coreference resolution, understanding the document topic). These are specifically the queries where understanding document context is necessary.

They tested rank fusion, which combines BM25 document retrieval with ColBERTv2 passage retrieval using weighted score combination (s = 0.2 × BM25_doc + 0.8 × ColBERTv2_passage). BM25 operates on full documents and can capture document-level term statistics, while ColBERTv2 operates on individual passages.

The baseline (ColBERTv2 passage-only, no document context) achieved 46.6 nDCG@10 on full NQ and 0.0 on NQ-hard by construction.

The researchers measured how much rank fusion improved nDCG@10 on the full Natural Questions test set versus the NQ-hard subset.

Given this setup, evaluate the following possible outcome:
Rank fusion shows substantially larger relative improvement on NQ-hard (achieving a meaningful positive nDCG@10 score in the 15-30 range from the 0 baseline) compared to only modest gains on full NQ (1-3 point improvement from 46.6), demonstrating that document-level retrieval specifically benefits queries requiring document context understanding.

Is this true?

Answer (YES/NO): NO